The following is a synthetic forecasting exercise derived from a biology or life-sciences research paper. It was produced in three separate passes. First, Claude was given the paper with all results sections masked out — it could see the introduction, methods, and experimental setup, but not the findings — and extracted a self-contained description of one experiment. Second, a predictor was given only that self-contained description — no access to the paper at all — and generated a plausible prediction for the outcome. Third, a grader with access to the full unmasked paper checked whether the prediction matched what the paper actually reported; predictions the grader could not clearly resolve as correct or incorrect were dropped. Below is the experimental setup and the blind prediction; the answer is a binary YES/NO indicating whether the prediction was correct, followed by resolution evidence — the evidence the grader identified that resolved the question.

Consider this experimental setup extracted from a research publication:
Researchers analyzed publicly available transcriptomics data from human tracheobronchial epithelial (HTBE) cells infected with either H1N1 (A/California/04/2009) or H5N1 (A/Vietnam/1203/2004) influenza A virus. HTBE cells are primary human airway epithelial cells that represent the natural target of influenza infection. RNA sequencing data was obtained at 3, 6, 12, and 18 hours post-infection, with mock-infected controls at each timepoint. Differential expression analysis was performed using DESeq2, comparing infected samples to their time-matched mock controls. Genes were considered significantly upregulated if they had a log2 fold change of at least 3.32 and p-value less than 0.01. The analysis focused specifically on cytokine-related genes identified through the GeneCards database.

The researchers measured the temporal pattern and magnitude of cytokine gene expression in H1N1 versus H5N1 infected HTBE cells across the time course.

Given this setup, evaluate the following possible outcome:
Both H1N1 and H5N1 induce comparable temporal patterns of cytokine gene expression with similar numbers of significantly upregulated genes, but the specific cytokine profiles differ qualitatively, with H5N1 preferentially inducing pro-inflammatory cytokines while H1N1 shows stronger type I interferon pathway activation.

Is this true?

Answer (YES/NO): NO